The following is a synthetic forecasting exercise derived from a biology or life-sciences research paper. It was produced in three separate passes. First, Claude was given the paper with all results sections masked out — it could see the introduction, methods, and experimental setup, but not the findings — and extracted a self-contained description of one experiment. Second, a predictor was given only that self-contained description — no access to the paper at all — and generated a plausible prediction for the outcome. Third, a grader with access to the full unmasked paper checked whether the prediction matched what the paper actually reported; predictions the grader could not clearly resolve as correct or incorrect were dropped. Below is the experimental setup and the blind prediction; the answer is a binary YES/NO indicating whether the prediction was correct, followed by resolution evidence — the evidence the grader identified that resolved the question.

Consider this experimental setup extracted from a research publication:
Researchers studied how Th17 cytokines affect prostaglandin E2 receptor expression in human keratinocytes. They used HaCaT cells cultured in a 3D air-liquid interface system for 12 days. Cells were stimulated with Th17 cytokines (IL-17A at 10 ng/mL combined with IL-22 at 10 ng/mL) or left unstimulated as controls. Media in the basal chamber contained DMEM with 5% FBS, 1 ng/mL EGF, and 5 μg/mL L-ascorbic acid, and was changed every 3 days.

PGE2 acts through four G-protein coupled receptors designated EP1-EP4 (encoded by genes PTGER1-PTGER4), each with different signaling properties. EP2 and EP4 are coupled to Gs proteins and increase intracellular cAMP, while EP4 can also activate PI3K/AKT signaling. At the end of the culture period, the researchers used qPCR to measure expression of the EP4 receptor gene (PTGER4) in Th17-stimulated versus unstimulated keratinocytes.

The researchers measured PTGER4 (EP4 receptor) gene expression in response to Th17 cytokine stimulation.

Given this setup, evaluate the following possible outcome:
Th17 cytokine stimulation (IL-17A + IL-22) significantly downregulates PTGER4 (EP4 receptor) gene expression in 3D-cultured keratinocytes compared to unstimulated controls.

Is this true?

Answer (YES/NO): NO